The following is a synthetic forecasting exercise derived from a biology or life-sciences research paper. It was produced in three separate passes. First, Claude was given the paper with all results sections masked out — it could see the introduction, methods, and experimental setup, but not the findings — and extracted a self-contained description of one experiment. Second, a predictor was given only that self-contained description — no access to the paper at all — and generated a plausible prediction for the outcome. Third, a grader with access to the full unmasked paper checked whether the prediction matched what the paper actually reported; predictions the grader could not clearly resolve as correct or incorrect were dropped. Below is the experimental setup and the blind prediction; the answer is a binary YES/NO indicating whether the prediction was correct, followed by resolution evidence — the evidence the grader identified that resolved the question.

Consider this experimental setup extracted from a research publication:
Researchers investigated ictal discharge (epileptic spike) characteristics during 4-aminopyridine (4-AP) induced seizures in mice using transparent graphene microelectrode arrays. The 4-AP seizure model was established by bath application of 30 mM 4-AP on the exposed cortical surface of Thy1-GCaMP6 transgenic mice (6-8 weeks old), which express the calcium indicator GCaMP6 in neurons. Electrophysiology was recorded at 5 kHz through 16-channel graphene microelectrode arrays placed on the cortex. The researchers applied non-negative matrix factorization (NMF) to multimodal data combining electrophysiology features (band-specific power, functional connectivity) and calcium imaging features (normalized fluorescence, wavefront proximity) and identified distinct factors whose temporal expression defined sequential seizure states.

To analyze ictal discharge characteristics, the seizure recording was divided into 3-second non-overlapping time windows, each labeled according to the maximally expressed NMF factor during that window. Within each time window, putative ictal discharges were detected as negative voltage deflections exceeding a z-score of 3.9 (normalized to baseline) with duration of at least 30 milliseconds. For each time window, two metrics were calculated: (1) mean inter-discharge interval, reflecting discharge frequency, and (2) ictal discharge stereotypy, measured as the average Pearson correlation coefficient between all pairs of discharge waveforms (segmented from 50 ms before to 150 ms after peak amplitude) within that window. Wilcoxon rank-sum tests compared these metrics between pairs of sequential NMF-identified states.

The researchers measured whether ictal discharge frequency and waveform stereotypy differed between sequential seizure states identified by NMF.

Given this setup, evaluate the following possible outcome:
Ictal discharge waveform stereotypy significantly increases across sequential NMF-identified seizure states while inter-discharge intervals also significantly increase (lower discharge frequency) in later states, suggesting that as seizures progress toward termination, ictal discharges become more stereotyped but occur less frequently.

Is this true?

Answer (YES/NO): NO